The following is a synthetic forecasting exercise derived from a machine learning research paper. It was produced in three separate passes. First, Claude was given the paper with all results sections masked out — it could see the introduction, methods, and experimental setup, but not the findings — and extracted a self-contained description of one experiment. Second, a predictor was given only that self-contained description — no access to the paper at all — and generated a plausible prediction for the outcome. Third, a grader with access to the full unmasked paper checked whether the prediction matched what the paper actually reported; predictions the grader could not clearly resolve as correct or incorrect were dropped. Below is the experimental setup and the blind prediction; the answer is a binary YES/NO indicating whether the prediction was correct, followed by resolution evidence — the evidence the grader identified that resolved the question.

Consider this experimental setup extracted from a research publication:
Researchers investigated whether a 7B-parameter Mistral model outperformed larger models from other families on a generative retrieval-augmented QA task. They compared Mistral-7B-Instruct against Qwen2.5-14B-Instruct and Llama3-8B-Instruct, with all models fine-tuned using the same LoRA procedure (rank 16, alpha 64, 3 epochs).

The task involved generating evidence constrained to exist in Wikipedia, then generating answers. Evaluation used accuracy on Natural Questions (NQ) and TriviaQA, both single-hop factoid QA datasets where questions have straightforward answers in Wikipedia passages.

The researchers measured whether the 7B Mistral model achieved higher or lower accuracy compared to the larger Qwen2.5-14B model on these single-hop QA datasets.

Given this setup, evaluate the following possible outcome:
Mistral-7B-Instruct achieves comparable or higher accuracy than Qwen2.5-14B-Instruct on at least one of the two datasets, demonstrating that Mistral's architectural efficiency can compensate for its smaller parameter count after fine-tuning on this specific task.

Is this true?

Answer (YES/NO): YES